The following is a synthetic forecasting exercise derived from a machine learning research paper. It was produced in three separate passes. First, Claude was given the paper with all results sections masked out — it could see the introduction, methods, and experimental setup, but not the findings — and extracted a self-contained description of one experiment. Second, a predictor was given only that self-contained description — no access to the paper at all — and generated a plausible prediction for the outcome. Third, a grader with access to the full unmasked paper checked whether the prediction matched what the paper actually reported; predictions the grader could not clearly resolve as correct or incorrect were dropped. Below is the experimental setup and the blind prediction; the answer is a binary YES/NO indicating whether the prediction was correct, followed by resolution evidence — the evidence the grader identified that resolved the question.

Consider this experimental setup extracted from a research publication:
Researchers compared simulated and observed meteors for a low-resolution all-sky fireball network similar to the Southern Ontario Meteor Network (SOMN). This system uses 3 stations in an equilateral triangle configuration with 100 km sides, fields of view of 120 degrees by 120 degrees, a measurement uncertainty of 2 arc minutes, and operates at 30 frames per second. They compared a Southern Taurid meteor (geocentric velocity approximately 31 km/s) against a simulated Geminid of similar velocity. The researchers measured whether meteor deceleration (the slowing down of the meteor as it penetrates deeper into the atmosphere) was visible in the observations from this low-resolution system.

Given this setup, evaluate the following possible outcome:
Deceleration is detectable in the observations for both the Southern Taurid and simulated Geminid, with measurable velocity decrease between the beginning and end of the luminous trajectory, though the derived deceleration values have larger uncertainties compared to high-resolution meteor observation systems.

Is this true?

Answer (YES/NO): NO